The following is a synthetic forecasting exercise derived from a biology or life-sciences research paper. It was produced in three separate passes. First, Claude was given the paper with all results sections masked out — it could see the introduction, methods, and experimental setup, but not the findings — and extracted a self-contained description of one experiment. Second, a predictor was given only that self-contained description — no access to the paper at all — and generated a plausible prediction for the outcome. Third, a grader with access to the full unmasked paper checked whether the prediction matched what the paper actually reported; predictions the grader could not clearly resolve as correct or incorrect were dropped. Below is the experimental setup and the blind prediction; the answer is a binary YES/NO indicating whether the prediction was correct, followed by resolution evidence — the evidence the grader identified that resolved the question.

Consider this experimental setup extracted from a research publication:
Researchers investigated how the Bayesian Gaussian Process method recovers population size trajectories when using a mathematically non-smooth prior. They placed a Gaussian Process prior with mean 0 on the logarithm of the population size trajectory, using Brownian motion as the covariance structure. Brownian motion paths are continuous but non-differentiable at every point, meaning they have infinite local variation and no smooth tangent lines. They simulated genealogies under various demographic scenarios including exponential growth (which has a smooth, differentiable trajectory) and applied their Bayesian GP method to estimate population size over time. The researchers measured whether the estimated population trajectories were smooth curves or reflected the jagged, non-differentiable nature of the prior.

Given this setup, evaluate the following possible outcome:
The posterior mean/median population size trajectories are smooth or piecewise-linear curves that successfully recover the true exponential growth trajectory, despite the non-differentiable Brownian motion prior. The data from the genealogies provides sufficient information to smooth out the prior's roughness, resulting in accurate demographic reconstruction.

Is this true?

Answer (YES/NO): YES